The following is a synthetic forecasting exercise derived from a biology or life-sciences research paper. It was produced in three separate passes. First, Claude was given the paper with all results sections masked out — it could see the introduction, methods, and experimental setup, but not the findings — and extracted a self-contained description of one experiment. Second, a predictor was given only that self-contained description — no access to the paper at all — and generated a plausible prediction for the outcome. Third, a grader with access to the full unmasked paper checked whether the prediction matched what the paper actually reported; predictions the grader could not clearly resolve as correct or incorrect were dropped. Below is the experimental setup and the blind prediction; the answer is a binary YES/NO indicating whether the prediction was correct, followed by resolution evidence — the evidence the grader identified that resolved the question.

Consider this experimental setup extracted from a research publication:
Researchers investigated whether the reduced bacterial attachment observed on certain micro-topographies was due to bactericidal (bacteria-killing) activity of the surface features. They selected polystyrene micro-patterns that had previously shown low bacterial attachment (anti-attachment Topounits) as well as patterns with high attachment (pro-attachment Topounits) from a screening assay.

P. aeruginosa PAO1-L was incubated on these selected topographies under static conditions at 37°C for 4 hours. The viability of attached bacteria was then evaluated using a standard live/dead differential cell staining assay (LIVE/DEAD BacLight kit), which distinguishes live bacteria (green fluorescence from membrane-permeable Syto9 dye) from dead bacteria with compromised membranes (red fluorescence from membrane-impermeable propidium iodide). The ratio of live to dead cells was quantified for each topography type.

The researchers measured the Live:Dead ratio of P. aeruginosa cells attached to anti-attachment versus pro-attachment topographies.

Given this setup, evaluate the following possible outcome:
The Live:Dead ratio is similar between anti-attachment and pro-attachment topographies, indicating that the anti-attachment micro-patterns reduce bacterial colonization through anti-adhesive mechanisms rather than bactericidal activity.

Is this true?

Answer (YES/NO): YES